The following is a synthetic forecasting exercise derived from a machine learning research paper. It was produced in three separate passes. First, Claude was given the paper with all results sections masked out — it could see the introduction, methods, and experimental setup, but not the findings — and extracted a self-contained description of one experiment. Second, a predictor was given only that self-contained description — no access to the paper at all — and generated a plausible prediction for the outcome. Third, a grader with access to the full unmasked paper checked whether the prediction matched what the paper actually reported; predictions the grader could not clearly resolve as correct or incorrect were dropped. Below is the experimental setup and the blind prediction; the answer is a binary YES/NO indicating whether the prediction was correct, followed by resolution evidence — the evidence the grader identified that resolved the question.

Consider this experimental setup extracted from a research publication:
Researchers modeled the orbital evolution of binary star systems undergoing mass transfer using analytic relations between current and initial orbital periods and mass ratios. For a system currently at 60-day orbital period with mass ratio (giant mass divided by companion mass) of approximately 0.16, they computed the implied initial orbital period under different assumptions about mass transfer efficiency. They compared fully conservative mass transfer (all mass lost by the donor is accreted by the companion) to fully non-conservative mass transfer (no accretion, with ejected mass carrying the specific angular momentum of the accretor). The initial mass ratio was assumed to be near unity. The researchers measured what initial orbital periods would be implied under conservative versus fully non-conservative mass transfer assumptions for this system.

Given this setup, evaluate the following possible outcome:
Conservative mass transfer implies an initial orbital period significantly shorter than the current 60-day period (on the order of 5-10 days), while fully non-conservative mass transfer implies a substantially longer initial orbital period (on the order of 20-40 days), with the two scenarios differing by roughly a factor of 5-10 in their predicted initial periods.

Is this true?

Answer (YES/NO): NO